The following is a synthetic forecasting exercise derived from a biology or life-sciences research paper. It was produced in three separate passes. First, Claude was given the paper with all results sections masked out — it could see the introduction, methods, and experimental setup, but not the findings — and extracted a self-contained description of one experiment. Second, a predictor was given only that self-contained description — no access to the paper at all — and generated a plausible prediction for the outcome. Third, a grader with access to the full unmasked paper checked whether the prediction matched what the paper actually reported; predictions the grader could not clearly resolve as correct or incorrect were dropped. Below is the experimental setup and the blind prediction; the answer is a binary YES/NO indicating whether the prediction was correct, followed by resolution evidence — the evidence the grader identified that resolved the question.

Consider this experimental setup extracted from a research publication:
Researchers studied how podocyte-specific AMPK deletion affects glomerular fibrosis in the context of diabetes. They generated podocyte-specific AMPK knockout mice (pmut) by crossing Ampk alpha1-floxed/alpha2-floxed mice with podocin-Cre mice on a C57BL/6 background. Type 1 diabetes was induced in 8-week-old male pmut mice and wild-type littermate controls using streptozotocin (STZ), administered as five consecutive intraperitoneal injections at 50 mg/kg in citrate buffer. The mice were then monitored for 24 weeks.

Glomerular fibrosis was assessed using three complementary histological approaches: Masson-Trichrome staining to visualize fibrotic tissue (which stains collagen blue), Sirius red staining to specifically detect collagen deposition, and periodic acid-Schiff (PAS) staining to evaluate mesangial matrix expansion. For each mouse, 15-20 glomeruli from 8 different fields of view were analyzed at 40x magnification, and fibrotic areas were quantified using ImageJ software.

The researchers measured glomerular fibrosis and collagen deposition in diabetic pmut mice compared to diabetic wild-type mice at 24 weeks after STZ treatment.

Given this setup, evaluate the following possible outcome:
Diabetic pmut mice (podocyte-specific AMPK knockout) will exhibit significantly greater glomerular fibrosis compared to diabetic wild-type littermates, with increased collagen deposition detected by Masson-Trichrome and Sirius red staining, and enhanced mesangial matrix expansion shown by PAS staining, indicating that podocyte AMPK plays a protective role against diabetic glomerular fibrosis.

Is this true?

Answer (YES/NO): NO